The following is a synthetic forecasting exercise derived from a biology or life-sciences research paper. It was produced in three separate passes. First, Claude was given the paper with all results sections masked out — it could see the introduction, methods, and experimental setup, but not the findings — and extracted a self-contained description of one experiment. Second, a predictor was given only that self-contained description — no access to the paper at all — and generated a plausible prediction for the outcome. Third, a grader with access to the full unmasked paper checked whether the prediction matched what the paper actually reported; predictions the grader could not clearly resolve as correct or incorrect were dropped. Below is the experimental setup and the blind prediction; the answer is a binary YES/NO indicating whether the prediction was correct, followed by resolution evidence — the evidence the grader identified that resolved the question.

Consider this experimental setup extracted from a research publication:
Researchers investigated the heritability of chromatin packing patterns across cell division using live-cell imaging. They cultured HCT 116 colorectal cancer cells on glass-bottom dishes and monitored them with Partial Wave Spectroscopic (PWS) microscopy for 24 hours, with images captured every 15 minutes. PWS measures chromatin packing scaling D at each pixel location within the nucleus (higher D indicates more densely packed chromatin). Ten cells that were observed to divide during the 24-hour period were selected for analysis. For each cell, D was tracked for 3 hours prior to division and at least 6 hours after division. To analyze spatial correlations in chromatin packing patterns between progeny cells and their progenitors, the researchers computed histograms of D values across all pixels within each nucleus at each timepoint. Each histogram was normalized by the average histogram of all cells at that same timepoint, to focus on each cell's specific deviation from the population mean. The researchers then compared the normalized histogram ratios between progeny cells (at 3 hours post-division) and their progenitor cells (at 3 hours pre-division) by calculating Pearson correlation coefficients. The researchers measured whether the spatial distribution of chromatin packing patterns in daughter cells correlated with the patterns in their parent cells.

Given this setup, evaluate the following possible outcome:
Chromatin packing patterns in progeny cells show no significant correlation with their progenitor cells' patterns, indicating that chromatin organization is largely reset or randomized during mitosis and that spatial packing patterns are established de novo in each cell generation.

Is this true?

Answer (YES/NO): NO